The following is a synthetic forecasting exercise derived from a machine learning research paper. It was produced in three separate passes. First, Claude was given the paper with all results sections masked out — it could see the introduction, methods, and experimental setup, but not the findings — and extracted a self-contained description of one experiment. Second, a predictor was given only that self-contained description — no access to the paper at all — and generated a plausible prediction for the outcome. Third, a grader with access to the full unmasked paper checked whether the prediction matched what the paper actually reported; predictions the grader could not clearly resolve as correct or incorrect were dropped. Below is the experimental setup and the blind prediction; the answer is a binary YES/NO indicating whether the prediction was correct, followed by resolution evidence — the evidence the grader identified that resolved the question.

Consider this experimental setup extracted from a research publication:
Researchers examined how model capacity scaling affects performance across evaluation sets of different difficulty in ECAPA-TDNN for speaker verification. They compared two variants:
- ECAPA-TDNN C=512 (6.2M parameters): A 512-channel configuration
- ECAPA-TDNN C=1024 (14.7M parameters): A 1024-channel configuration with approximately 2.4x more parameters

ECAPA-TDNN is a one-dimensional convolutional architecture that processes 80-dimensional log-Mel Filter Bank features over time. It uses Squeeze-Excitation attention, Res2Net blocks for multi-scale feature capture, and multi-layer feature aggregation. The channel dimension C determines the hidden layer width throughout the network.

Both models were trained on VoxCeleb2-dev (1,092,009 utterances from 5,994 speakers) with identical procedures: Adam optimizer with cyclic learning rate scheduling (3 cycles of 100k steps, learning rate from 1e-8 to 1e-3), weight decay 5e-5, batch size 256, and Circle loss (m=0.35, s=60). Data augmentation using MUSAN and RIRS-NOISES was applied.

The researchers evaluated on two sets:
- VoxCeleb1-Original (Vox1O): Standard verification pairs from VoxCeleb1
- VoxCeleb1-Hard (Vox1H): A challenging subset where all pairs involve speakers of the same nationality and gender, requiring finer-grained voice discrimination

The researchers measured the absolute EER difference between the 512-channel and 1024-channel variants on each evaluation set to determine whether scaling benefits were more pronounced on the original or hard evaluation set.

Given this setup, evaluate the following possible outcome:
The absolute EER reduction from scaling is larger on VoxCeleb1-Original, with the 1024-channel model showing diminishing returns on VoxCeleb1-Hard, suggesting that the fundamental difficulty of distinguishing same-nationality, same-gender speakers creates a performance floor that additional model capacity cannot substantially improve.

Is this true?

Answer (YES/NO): YES